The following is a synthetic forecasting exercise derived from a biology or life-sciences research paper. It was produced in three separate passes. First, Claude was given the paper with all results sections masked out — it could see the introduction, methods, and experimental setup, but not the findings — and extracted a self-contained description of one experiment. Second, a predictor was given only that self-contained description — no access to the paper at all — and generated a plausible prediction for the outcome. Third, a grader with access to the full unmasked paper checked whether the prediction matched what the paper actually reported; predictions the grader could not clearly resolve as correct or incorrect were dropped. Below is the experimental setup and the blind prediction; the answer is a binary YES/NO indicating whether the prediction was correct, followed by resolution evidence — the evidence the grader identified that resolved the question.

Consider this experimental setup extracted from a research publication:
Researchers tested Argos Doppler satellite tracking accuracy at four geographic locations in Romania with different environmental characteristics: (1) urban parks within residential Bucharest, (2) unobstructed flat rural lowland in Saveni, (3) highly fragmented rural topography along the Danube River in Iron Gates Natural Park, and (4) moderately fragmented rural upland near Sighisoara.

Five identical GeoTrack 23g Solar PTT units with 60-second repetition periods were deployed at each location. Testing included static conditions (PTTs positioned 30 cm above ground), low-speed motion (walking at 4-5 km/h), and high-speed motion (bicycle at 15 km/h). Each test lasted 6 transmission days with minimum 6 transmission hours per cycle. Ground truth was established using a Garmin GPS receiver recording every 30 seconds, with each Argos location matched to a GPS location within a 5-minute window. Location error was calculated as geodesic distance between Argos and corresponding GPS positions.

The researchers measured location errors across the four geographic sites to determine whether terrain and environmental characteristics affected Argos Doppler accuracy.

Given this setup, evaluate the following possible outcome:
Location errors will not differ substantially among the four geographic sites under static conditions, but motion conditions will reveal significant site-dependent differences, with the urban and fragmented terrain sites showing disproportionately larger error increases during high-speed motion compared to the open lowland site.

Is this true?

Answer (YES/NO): NO